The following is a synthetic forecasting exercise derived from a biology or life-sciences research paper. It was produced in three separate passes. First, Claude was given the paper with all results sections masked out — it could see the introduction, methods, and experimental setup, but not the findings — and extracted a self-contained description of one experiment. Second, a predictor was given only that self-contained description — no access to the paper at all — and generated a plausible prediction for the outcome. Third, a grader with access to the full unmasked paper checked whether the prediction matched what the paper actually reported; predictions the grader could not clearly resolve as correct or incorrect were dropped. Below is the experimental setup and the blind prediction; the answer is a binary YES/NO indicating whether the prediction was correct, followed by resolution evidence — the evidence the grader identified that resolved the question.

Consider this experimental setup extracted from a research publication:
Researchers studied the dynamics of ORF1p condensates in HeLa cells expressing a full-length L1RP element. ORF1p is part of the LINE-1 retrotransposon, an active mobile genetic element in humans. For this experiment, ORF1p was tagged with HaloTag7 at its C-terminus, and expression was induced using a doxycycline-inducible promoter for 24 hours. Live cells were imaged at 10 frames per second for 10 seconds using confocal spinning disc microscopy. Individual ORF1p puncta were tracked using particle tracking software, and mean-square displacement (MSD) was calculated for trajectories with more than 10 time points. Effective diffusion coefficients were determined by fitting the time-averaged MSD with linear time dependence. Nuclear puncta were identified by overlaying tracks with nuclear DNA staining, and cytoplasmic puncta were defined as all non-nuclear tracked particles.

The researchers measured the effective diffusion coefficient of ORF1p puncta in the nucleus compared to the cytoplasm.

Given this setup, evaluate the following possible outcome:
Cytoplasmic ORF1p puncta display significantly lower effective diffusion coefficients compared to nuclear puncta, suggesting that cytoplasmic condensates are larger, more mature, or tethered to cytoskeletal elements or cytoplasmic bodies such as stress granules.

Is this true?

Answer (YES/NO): NO